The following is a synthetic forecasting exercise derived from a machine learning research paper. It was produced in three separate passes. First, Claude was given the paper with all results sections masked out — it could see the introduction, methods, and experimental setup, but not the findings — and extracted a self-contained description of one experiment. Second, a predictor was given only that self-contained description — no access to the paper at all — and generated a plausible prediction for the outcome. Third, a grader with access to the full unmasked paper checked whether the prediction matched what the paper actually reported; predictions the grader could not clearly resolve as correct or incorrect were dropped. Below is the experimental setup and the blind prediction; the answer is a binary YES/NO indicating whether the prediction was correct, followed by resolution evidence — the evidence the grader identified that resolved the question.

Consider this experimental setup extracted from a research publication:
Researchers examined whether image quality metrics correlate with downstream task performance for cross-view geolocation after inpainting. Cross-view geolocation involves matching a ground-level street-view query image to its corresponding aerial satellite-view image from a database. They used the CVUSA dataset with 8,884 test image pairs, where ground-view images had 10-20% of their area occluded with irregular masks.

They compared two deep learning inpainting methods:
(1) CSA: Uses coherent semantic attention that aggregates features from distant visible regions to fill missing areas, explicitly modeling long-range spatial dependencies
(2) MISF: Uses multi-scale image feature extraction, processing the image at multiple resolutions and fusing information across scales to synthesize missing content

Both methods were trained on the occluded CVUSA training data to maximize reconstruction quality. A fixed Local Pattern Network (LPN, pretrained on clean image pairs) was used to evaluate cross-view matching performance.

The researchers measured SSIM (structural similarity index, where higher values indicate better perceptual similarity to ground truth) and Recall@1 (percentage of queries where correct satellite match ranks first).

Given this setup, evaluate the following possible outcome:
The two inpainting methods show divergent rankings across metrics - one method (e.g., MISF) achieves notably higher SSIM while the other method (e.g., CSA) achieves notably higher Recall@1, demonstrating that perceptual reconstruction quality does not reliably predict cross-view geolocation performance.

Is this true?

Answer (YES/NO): NO